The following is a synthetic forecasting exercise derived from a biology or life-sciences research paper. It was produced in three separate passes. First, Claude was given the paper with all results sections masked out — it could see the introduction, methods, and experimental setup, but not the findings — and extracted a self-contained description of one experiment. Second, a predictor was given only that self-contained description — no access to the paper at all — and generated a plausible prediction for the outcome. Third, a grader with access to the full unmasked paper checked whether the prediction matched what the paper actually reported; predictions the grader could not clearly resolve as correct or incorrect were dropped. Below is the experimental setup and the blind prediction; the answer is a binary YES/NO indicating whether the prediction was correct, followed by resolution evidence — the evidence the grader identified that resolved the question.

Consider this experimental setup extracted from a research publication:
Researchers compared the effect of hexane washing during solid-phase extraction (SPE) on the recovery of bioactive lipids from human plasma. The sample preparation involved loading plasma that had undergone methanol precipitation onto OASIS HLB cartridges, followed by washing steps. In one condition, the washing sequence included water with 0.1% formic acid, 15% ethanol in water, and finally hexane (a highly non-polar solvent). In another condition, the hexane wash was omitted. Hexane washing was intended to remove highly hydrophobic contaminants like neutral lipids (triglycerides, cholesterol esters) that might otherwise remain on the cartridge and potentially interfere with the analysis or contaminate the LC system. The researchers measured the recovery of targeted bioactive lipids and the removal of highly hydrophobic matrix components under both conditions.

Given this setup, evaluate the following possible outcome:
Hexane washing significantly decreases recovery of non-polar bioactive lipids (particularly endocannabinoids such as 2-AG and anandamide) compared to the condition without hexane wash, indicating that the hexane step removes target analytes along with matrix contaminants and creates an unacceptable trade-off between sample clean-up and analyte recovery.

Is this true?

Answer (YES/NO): NO